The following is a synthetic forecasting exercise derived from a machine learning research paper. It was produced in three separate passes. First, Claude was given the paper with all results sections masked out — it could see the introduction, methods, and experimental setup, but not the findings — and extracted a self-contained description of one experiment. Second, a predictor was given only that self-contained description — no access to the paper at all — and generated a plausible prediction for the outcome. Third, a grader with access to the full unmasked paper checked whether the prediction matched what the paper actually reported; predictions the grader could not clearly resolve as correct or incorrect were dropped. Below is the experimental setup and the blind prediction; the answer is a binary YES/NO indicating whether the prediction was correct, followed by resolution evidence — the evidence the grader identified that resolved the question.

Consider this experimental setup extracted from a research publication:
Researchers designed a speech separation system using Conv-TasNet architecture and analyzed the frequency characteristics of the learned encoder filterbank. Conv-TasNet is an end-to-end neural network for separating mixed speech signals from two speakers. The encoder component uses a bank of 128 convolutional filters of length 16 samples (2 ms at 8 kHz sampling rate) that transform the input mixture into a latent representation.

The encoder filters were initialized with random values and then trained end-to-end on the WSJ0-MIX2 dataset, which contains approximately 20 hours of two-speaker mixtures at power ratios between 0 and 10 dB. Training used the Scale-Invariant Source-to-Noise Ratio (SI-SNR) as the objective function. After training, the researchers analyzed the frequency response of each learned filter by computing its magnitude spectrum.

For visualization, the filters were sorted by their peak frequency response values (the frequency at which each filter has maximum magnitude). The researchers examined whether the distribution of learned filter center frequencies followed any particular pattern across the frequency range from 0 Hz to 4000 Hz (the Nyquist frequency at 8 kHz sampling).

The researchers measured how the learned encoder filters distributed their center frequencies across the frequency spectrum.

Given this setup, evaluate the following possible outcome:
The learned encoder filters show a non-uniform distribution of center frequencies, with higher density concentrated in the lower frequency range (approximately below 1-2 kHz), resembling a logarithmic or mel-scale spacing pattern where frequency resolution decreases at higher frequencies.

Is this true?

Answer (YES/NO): YES